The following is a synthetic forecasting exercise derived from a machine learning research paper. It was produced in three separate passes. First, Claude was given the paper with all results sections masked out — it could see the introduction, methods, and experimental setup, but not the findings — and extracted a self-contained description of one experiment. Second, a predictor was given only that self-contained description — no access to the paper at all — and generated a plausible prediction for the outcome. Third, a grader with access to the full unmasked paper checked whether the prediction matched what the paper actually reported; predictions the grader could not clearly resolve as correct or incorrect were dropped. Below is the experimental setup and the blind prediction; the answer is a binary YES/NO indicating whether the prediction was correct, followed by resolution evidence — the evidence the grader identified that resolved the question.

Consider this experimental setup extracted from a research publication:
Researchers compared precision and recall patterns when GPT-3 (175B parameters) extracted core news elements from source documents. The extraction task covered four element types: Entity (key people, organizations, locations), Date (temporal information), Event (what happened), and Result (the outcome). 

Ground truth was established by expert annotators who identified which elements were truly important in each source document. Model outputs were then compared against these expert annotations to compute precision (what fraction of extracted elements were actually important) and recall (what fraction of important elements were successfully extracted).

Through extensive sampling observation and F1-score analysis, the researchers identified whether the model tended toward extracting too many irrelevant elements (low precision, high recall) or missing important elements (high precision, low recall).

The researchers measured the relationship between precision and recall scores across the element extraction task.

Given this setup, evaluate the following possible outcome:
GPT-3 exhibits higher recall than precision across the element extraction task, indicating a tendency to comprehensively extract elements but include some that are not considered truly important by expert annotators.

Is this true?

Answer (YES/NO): YES